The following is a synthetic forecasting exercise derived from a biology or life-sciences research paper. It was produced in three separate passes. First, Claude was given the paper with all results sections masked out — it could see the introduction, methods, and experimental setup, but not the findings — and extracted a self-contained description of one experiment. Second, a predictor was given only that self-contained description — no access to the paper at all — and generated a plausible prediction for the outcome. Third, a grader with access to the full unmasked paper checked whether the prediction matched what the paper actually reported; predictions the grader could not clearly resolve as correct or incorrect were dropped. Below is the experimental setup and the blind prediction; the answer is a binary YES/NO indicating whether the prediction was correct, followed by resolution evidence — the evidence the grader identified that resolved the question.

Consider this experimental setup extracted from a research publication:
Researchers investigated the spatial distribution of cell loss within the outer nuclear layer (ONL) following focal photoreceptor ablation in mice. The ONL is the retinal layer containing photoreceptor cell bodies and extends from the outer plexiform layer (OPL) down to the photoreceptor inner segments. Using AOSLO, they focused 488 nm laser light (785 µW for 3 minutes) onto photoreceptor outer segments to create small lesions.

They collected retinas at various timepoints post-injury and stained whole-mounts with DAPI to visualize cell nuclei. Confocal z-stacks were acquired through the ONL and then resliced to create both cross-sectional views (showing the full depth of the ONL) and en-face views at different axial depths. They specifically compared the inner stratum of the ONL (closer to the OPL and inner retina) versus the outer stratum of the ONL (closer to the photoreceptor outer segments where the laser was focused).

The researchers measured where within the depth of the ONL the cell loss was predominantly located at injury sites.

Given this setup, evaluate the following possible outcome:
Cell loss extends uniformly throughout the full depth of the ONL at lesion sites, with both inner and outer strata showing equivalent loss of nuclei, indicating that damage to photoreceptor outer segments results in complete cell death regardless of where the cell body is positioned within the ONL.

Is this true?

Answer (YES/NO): NO